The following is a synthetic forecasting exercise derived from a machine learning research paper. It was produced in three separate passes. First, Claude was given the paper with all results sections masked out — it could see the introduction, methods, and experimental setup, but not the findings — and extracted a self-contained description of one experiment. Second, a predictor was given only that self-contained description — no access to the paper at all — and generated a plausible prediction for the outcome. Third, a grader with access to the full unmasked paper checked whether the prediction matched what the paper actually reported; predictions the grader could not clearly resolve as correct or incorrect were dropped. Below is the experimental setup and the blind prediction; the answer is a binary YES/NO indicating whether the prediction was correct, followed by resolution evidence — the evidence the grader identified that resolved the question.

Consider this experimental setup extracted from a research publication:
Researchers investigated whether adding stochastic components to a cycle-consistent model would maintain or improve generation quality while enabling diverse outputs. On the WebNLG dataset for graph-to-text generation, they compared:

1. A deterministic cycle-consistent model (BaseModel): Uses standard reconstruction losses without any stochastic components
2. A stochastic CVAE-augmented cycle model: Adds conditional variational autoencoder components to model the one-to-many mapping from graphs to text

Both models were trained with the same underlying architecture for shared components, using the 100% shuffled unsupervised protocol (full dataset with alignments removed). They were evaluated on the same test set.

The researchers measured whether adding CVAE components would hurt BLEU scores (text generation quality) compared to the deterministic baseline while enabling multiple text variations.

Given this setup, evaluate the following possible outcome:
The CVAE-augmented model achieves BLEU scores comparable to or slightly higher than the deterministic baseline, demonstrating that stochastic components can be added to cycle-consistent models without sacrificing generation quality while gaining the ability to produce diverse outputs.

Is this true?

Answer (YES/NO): YES